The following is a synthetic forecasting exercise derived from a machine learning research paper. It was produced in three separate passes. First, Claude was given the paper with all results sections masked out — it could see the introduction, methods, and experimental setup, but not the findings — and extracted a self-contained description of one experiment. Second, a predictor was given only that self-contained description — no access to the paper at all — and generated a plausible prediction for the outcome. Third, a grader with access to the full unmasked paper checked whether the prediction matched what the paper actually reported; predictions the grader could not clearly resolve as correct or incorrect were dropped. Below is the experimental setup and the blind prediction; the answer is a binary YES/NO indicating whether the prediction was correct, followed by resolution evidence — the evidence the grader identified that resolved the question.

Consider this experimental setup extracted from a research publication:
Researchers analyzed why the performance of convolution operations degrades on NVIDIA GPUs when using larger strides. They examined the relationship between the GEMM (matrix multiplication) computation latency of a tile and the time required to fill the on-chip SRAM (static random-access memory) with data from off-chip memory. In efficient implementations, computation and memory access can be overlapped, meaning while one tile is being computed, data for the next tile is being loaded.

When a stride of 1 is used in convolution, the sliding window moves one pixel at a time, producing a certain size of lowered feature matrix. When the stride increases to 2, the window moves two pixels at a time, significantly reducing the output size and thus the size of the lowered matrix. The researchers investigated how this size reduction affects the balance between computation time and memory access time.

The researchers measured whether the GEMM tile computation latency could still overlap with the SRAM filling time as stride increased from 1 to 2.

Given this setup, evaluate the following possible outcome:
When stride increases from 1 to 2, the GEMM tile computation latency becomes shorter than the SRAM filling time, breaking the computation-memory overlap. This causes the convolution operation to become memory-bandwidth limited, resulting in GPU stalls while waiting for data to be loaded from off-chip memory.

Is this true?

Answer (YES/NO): YES